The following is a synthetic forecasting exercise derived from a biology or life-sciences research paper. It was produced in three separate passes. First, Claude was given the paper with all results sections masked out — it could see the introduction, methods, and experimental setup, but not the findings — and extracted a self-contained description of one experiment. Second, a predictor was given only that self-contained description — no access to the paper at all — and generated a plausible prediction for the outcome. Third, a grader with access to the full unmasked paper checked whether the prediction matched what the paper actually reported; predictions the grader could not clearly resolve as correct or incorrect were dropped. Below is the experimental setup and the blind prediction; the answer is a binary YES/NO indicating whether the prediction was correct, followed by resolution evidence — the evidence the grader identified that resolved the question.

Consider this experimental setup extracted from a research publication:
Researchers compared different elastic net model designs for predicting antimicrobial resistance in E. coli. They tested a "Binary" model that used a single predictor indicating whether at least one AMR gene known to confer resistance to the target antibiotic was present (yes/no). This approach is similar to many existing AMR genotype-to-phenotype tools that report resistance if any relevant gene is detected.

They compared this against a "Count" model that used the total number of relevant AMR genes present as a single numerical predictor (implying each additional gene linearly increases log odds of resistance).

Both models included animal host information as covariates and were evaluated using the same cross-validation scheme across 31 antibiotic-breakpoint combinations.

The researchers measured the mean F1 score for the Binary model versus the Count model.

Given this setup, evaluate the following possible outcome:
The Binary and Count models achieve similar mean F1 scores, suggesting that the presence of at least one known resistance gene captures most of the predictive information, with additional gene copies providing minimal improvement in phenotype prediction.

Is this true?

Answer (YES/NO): NO